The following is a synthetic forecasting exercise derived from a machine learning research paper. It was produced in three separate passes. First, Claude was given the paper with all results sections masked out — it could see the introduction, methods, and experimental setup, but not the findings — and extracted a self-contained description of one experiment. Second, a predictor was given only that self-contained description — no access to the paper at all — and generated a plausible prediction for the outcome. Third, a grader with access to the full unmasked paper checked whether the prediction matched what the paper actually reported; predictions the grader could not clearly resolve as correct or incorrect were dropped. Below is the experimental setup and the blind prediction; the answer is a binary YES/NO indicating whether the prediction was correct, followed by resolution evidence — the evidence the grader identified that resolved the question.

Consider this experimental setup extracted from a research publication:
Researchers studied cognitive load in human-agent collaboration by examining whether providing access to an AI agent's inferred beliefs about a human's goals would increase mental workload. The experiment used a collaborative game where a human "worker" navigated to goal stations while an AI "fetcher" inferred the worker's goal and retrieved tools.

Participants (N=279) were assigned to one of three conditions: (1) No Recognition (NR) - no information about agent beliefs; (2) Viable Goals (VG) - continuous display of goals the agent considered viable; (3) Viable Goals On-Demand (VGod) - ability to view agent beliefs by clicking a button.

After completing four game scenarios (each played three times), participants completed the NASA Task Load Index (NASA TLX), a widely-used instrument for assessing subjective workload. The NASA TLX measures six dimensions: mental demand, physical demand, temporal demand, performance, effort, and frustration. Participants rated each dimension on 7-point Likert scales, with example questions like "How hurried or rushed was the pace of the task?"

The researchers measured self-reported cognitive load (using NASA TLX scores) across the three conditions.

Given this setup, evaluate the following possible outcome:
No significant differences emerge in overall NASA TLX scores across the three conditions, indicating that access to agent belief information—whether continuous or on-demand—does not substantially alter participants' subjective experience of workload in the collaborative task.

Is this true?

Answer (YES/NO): YES